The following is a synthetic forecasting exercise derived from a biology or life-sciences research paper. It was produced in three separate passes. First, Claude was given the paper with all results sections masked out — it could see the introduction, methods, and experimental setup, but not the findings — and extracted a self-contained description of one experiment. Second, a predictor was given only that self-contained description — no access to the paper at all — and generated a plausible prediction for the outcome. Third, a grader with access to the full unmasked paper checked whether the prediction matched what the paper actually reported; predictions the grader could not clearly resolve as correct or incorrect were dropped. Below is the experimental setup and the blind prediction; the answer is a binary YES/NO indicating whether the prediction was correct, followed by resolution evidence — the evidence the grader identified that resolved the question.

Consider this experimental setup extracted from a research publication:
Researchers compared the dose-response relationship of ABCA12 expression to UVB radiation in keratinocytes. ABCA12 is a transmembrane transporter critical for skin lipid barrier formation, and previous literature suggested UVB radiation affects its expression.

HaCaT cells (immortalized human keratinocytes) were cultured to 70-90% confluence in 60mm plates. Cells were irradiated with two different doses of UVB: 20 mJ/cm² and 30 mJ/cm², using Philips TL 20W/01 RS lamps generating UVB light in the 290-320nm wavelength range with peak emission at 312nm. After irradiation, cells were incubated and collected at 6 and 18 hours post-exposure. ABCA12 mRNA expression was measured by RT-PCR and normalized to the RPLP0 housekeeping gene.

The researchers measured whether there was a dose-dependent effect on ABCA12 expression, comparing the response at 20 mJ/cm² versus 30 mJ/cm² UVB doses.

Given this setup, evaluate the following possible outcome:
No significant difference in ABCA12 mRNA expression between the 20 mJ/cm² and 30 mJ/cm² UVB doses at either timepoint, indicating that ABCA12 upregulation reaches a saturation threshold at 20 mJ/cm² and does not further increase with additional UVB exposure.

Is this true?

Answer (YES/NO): NO